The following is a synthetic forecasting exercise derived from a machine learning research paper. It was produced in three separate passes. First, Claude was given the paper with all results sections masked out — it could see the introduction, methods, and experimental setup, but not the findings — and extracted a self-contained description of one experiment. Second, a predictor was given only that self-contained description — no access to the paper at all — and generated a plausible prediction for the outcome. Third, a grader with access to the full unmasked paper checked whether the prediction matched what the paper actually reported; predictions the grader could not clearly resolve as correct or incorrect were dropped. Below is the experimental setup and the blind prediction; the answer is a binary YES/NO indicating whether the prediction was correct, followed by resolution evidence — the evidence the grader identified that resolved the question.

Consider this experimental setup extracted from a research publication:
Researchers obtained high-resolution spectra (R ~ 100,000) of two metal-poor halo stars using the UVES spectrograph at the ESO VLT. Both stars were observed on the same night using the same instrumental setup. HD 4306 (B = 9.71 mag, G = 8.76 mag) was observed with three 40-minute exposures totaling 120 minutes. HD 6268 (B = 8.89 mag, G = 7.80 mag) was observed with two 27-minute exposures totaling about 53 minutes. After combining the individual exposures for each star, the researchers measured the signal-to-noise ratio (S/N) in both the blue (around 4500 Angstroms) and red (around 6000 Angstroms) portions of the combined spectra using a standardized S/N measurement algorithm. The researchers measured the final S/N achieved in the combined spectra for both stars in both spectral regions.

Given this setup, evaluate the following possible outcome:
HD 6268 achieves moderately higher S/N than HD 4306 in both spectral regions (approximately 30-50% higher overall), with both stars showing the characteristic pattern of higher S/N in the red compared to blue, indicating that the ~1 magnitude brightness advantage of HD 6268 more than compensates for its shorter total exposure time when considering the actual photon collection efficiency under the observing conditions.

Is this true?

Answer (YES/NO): NO